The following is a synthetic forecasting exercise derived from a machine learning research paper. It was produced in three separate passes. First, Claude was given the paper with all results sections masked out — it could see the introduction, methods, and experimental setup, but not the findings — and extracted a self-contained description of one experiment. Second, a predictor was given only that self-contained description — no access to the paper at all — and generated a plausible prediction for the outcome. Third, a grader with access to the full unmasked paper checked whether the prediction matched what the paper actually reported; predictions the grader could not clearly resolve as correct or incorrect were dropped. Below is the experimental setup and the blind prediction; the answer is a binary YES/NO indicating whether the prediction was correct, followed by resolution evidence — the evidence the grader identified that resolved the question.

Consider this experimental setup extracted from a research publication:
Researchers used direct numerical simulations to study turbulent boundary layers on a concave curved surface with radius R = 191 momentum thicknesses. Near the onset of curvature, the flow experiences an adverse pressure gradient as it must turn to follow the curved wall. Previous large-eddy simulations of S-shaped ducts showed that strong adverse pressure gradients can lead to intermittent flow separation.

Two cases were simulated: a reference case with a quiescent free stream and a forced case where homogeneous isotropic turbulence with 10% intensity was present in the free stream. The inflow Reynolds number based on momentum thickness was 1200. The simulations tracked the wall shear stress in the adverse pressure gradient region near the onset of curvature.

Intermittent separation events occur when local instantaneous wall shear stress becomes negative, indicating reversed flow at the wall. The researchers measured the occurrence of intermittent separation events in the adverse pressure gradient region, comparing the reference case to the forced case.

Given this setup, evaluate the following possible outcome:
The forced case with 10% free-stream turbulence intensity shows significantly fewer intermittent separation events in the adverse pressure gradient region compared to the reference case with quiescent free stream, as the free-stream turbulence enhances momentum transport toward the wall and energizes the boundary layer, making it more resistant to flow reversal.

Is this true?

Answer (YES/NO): YES